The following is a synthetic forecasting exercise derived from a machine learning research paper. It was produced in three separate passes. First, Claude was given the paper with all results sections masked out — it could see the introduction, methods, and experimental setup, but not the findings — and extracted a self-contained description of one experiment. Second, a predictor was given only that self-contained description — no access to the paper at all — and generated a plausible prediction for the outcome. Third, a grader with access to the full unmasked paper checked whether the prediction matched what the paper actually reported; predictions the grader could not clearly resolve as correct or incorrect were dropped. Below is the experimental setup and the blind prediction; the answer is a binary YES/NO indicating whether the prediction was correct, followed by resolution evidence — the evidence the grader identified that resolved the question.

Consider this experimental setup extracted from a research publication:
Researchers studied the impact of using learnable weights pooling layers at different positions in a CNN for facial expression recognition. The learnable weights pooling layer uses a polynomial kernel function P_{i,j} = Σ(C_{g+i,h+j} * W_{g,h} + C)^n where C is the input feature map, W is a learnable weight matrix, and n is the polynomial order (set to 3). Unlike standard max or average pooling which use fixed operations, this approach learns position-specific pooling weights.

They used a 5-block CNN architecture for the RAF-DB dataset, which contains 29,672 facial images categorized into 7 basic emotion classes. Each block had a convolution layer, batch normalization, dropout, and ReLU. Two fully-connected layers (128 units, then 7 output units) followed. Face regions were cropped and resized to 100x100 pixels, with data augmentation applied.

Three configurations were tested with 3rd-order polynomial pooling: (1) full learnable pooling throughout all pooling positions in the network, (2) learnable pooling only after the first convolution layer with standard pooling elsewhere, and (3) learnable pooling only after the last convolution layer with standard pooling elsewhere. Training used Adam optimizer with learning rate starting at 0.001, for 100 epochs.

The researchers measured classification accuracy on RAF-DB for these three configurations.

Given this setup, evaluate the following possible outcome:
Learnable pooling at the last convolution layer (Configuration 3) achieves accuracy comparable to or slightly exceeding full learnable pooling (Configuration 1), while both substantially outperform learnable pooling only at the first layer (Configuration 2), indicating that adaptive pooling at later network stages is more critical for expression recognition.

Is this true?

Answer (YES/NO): NO